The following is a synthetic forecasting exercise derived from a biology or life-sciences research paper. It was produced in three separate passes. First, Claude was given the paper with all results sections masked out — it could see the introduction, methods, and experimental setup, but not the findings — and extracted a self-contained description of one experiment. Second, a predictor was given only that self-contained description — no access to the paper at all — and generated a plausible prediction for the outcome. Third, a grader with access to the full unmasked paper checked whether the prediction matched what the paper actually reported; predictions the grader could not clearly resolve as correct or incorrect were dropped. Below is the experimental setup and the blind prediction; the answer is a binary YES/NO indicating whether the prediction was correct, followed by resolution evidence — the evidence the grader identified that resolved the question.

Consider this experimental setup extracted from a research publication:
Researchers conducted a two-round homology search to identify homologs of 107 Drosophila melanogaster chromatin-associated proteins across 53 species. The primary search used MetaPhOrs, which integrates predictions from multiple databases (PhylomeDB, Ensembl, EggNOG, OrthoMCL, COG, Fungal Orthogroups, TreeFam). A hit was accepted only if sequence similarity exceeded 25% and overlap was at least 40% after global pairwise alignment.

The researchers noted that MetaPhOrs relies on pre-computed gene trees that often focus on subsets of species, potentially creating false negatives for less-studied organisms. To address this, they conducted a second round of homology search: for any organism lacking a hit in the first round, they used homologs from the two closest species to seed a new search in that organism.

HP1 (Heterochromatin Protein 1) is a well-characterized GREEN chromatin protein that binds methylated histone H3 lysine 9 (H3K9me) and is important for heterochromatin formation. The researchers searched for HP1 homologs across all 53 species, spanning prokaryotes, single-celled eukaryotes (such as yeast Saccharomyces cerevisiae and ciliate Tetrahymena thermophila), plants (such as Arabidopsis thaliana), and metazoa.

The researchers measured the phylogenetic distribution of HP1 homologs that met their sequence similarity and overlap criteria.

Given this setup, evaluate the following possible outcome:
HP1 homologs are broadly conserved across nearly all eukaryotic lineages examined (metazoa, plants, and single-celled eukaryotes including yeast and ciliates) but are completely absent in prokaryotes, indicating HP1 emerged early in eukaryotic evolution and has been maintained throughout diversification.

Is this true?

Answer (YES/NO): NO